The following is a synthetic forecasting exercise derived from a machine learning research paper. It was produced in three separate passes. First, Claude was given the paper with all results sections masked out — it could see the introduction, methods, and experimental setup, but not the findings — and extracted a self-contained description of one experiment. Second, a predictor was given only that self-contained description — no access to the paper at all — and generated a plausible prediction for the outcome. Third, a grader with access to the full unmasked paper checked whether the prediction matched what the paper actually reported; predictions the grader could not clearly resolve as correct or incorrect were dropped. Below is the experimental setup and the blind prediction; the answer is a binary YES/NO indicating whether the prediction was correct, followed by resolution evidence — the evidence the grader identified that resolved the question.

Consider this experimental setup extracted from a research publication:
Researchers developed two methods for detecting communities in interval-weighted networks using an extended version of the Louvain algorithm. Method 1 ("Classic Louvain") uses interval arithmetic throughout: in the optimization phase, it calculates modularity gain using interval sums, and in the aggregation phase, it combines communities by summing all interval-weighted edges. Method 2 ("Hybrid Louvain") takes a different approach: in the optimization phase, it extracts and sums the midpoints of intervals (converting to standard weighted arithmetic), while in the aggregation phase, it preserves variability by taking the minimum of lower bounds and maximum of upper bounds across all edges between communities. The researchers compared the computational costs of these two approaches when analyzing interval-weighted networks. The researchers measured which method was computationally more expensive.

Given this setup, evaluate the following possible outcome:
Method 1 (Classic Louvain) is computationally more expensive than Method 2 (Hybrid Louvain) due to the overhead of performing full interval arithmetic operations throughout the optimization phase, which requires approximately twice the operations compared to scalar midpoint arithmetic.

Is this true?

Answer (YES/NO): NO